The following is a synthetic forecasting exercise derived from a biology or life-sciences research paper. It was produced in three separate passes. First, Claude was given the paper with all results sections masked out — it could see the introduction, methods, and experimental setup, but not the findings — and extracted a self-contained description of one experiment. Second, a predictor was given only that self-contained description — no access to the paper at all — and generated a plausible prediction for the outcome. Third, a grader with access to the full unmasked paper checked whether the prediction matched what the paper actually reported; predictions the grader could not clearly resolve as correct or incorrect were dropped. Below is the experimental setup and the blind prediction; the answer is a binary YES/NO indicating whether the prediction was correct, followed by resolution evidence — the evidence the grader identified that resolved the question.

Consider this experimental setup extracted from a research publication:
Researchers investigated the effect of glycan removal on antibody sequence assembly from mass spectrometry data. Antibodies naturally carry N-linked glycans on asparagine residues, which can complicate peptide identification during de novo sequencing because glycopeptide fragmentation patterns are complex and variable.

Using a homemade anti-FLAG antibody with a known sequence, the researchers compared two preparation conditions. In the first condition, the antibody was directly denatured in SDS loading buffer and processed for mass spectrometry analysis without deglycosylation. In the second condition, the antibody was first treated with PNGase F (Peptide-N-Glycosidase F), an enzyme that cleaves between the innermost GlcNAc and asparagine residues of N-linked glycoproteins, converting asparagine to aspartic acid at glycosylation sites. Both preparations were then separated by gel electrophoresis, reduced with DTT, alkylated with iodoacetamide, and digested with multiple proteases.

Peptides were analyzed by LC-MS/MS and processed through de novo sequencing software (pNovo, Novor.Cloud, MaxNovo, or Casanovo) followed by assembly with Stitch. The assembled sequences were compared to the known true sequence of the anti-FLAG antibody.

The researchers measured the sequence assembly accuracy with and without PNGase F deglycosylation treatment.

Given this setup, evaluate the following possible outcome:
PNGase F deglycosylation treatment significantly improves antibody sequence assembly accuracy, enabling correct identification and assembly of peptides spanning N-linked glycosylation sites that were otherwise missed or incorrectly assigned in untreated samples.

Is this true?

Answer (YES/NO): NO